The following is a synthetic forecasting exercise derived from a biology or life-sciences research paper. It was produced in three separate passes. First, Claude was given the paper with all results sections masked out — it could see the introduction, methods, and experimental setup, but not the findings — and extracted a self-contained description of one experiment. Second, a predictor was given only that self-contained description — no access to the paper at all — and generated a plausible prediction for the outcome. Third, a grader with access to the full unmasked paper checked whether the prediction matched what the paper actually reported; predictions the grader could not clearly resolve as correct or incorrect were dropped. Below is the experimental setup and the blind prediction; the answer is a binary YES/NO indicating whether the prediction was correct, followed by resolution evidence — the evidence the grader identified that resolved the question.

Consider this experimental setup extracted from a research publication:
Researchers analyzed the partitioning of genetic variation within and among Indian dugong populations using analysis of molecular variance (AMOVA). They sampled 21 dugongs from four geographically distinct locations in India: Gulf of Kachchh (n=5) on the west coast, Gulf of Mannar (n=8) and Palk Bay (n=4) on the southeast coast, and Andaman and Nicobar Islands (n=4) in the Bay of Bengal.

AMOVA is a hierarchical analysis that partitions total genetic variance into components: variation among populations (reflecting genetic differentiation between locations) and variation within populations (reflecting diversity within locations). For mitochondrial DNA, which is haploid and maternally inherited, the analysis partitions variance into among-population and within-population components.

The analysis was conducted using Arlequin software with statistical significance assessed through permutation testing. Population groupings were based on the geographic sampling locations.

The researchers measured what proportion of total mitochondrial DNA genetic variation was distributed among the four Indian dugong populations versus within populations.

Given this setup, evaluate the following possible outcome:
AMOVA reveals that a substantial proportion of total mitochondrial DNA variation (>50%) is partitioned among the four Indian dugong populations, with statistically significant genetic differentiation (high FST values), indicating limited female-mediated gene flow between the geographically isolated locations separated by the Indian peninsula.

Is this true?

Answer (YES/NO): NO